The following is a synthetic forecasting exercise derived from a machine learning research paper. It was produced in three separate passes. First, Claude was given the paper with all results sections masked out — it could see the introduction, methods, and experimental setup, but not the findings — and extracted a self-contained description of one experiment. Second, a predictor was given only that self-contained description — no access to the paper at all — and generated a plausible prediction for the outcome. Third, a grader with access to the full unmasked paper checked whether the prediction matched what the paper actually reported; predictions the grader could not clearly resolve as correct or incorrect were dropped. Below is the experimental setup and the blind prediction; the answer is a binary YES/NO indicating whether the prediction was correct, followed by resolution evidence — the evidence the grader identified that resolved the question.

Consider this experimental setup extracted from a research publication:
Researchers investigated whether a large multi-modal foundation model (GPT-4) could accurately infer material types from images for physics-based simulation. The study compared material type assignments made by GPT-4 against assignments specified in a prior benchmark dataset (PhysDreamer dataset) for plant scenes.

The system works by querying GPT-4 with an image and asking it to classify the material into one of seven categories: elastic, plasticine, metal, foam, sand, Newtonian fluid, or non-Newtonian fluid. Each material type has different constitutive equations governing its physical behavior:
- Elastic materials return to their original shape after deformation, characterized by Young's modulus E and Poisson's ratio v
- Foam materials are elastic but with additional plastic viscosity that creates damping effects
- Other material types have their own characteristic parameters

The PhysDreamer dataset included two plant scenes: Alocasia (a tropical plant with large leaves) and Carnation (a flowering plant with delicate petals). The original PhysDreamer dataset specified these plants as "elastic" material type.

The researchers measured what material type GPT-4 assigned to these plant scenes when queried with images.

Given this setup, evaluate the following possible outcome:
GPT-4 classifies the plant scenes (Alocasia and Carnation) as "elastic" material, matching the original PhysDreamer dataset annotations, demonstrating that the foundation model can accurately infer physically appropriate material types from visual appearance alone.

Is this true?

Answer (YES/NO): NO